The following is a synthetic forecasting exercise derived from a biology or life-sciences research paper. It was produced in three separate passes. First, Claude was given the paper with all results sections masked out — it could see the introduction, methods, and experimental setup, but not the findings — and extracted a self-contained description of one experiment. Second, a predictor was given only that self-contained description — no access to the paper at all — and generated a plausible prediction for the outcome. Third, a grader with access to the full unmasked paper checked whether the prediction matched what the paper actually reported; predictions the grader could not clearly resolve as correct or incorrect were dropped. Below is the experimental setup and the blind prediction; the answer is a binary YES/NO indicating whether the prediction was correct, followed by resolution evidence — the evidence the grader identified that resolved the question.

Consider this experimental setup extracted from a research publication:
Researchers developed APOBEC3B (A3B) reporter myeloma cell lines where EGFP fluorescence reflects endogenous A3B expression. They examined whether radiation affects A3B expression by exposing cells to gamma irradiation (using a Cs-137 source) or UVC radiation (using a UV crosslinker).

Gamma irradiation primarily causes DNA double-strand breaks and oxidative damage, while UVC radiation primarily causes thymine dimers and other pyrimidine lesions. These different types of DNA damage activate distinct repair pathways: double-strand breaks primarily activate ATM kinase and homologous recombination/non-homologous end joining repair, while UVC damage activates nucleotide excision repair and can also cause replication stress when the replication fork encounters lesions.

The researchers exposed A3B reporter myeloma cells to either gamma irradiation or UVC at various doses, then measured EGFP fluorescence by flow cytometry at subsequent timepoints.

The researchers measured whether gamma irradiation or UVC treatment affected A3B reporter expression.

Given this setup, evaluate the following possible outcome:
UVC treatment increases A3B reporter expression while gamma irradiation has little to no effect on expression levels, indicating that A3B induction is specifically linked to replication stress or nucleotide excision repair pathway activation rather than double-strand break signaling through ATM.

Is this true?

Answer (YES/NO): NO